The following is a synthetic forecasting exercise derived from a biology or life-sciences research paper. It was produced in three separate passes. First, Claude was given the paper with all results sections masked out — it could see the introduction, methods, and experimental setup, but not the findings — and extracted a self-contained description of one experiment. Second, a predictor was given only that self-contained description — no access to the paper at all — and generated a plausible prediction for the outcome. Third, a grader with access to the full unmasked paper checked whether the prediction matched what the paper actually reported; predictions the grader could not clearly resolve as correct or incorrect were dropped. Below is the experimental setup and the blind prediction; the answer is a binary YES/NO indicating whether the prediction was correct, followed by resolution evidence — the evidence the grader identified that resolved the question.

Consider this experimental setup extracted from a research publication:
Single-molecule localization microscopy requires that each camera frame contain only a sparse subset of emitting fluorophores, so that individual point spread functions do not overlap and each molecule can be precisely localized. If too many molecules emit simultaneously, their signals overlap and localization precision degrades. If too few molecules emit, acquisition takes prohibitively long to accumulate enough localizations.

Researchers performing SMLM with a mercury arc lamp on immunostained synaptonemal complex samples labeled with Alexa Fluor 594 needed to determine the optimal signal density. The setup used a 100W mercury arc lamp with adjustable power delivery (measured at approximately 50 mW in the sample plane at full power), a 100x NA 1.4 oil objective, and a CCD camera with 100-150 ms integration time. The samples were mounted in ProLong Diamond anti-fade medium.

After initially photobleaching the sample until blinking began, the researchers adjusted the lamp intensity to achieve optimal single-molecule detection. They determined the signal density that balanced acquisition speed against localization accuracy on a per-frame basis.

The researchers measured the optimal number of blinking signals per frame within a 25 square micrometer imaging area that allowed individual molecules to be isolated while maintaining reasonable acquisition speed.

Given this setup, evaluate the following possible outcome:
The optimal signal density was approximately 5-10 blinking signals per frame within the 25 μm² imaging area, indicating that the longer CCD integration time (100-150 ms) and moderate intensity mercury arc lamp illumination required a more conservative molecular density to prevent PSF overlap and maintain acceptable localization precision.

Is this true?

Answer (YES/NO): NO